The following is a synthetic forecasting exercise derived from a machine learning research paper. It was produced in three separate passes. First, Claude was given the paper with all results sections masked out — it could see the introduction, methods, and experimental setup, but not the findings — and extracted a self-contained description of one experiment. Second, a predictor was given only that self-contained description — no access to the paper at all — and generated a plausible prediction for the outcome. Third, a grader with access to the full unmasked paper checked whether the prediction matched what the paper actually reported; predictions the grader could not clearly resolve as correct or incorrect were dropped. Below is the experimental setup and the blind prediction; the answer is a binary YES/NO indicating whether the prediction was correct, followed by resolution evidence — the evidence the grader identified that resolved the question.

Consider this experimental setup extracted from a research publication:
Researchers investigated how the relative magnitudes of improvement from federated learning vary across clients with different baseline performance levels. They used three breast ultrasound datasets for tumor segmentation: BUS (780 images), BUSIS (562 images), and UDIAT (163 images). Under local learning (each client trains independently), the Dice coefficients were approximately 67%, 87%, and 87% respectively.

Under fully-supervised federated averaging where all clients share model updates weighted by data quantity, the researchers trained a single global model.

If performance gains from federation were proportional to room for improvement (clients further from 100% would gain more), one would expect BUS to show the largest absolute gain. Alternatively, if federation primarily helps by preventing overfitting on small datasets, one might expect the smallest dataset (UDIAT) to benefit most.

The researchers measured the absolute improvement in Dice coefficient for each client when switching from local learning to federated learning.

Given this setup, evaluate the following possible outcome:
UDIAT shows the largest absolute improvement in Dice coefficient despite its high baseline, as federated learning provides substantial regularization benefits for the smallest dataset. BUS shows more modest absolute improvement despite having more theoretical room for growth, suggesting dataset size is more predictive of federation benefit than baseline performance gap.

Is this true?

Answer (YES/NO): NO